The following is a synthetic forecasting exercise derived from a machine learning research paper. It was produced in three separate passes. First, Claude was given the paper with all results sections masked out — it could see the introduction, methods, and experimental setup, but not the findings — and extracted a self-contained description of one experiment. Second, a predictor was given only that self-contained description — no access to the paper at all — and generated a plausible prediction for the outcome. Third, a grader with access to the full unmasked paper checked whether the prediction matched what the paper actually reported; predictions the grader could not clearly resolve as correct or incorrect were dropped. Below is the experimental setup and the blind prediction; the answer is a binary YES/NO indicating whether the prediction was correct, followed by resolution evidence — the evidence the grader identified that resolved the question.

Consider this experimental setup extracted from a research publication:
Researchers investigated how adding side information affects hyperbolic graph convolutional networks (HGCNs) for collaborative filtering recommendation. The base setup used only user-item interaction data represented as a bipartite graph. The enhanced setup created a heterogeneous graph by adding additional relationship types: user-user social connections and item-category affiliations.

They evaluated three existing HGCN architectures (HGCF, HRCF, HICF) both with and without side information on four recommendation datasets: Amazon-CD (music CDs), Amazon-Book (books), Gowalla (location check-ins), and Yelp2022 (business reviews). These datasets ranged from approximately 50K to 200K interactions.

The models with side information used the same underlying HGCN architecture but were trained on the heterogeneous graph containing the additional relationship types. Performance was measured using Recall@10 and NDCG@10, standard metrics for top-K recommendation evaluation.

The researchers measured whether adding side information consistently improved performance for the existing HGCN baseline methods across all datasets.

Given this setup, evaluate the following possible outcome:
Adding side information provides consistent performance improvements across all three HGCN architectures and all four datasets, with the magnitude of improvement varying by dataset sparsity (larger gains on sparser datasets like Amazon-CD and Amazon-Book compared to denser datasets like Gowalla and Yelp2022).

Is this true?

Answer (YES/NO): NO